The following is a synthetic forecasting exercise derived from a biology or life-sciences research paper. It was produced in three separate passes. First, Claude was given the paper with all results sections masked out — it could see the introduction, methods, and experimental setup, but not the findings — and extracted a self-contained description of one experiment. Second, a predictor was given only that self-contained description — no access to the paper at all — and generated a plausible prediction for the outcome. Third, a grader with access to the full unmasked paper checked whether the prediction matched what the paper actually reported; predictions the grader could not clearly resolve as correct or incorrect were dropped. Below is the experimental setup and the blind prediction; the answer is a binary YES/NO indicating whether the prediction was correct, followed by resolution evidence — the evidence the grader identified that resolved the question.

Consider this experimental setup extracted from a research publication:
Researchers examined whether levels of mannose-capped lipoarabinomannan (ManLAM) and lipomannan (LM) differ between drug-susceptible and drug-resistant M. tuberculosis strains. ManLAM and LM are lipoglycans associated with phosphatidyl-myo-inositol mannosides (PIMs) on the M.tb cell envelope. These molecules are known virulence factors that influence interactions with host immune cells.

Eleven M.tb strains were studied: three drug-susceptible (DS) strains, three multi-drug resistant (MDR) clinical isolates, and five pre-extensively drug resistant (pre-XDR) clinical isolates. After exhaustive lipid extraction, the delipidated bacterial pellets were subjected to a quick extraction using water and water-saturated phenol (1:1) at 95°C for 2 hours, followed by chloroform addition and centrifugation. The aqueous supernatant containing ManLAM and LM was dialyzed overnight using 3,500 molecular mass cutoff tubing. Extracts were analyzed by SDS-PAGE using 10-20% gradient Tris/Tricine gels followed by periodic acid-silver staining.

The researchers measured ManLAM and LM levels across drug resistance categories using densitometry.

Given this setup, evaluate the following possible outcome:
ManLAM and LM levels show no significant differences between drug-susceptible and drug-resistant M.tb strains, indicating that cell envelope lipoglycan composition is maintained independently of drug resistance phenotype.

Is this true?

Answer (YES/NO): YES